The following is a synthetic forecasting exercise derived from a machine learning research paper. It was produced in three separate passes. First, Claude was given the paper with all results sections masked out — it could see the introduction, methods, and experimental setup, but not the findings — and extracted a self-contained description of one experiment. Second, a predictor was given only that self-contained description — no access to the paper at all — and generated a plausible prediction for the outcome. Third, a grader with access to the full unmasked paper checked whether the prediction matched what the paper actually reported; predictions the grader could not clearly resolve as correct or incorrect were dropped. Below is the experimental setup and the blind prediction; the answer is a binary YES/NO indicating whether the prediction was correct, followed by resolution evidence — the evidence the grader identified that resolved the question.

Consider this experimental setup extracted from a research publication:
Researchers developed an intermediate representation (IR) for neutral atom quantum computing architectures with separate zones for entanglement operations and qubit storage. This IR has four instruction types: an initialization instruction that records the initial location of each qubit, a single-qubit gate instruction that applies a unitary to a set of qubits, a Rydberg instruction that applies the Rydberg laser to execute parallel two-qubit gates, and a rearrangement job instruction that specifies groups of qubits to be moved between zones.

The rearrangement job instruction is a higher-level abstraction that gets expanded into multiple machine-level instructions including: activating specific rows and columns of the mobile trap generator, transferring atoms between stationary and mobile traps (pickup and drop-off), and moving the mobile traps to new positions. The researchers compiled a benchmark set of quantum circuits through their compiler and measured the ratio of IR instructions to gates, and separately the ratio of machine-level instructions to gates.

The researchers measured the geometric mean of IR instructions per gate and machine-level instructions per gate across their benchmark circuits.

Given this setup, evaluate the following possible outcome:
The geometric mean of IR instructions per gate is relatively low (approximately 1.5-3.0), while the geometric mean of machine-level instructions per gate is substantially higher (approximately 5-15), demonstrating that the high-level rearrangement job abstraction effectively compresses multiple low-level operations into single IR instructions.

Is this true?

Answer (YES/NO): NO